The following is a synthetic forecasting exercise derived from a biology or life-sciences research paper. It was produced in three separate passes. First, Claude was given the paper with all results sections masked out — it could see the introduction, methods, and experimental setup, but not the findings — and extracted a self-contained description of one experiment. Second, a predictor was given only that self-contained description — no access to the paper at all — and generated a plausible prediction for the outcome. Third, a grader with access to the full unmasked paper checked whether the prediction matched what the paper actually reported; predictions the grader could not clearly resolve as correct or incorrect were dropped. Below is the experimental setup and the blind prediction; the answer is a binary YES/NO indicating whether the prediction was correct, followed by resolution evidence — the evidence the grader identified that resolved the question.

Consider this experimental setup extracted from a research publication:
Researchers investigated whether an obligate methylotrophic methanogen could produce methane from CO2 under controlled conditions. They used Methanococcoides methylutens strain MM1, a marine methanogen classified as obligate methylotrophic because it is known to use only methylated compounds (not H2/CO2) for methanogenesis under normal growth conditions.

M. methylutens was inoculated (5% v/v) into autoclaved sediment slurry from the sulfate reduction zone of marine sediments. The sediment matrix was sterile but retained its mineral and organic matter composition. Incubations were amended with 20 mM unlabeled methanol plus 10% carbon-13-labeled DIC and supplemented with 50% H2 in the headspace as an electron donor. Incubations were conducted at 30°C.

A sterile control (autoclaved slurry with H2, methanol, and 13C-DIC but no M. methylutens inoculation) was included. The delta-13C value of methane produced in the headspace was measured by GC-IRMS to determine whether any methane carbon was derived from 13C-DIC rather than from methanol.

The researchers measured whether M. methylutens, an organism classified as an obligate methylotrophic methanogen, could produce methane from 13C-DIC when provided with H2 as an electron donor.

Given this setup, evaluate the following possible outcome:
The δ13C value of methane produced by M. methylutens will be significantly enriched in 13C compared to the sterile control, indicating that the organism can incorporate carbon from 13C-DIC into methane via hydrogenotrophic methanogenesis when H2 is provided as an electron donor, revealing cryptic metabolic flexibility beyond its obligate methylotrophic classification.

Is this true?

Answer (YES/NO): NO